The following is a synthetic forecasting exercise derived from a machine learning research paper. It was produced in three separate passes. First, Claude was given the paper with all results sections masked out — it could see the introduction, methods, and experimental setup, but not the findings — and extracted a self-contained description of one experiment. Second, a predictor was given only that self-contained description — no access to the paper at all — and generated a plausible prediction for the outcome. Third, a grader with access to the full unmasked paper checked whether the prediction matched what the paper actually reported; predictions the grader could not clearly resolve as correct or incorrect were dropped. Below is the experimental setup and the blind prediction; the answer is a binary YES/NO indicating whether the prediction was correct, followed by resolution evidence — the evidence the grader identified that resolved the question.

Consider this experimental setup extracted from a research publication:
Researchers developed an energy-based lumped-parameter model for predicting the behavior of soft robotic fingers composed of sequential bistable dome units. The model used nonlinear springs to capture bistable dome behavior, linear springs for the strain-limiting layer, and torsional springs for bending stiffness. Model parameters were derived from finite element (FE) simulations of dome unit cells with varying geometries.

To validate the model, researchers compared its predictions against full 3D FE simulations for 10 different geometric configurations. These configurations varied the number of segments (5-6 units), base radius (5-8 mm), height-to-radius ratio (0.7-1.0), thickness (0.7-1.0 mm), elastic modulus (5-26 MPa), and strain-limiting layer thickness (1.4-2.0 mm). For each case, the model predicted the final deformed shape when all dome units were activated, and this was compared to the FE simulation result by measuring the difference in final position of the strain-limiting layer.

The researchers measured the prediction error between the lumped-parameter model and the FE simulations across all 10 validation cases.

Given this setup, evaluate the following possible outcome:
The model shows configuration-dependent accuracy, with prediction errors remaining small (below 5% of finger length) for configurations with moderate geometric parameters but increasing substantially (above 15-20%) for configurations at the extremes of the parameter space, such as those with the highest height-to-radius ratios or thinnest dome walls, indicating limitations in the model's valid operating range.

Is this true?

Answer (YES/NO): NO